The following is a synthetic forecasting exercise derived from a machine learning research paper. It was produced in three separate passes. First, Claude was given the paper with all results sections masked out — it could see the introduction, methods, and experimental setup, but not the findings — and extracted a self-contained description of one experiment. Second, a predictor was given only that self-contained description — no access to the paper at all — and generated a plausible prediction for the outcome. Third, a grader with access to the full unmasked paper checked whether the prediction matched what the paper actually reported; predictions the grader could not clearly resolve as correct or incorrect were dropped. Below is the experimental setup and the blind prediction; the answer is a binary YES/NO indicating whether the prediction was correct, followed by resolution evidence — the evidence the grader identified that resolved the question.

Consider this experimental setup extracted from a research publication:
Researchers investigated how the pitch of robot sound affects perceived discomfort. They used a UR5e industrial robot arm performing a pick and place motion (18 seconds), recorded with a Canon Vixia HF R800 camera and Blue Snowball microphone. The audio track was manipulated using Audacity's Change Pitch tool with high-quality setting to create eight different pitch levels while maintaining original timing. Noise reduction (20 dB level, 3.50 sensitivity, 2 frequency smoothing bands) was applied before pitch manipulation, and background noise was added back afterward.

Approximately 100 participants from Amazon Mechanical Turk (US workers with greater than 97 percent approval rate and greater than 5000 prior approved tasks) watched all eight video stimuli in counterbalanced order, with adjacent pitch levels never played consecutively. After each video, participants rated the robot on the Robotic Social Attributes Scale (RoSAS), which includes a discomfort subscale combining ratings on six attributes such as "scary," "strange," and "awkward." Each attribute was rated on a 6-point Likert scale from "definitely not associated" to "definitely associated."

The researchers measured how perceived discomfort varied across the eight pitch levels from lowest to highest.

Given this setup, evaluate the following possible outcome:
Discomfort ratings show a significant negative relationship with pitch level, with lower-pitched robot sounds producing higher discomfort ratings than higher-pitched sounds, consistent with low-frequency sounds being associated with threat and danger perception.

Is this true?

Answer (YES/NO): YES